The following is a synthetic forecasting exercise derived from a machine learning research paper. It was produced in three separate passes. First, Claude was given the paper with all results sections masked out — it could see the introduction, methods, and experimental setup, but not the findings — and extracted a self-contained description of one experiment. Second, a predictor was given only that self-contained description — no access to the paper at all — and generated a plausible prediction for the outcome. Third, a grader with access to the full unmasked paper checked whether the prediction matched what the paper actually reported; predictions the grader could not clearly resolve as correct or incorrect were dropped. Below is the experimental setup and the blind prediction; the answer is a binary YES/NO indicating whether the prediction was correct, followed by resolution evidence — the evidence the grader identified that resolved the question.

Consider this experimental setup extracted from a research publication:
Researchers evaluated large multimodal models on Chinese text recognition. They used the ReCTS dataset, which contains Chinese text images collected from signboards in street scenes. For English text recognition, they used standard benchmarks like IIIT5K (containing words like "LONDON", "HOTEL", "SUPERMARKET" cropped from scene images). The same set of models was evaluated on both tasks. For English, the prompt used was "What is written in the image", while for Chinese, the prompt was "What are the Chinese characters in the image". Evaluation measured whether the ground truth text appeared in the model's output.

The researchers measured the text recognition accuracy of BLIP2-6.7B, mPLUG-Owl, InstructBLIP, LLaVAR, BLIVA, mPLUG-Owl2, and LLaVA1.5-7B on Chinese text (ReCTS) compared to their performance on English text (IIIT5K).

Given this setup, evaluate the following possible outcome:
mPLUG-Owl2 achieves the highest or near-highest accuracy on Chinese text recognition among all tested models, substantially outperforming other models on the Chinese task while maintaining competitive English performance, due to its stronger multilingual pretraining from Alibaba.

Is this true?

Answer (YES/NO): NO